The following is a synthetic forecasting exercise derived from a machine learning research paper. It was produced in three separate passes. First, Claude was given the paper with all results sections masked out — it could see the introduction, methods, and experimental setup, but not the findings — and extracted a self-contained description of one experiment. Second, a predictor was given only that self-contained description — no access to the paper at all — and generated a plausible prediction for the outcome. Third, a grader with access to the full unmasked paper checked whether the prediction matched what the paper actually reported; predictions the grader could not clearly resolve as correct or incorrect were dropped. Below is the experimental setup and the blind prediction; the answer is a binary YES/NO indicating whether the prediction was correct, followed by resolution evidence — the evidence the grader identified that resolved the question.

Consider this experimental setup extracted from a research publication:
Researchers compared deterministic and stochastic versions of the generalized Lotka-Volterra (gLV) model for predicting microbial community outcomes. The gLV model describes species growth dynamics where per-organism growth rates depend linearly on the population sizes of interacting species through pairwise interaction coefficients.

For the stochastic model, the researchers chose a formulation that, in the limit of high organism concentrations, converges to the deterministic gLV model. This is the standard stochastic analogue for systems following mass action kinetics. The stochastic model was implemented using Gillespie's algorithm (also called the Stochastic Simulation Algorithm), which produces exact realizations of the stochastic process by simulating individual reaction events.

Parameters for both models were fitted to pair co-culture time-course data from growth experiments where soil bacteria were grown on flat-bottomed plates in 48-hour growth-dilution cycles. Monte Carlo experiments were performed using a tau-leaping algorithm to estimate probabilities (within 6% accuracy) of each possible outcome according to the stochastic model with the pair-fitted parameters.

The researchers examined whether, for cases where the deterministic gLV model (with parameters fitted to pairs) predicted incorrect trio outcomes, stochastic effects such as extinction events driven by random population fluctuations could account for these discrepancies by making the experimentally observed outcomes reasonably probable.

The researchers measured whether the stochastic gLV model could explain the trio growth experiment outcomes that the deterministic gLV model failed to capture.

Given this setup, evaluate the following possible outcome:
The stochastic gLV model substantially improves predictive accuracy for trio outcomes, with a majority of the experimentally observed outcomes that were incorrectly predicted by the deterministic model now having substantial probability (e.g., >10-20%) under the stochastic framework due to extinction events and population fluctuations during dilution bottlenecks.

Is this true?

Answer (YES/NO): NO